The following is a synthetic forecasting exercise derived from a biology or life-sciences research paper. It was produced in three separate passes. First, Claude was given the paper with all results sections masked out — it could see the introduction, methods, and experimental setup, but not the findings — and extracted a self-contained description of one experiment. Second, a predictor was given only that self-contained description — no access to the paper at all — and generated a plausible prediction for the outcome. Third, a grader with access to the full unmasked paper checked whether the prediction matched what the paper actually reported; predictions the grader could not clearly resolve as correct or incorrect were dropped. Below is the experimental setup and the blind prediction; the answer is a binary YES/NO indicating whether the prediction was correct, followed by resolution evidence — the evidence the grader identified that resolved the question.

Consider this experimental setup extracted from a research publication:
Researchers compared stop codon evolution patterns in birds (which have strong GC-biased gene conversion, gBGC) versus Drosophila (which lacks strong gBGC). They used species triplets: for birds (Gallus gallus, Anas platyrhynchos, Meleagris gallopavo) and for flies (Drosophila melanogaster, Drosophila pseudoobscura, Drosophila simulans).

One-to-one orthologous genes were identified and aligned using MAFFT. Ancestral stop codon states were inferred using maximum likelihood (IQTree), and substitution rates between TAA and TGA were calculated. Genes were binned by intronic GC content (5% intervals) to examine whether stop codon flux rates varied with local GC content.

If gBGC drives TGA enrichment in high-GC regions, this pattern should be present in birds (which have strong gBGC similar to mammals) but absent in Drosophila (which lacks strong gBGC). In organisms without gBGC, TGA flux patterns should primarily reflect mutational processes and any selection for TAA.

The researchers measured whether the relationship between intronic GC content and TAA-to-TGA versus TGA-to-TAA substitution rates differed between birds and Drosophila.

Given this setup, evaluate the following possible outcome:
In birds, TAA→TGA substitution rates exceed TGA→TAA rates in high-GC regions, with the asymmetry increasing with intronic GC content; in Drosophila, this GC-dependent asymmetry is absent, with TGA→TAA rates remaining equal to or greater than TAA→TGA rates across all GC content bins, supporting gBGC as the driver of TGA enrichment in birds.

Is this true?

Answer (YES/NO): NO